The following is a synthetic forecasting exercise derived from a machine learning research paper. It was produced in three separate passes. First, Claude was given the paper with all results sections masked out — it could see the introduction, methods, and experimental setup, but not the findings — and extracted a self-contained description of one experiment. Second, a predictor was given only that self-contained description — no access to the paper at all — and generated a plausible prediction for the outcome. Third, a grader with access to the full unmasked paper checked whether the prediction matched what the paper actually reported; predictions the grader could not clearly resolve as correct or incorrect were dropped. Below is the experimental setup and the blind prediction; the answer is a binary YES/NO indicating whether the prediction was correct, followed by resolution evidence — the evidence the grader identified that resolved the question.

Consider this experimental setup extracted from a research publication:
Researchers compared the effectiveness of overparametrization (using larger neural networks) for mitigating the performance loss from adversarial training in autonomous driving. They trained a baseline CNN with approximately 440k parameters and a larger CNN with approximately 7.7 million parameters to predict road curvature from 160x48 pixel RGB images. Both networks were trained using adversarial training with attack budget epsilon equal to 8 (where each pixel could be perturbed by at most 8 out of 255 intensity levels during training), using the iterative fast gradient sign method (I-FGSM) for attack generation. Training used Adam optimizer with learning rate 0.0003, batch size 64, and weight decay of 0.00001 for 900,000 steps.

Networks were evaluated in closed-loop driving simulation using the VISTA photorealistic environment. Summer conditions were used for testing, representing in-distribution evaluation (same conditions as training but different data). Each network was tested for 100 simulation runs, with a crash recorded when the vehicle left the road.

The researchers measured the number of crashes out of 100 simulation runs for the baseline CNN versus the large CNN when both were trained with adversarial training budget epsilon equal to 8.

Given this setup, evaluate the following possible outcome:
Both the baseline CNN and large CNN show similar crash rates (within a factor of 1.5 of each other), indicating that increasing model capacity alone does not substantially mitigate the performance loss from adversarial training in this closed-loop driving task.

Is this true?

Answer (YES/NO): NO